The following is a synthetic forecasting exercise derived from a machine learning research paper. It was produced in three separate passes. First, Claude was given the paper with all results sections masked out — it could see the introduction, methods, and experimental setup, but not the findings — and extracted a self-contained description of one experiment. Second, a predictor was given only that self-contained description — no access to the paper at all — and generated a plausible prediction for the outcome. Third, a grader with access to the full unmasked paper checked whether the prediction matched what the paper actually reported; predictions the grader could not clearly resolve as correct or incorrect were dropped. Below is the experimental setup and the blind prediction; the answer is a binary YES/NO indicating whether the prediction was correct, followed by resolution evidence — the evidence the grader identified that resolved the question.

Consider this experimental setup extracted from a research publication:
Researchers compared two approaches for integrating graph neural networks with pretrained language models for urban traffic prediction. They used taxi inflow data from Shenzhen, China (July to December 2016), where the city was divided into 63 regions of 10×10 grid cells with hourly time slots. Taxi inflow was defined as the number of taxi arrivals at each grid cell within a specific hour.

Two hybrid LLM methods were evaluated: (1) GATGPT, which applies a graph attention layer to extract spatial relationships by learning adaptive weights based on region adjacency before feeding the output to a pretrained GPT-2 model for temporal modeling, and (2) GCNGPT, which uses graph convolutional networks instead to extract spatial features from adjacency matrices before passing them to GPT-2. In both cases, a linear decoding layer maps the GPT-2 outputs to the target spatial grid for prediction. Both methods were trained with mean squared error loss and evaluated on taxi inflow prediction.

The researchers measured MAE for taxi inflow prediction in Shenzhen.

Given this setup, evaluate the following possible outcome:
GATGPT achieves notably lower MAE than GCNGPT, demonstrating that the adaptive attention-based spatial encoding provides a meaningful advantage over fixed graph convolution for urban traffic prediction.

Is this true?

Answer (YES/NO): YES